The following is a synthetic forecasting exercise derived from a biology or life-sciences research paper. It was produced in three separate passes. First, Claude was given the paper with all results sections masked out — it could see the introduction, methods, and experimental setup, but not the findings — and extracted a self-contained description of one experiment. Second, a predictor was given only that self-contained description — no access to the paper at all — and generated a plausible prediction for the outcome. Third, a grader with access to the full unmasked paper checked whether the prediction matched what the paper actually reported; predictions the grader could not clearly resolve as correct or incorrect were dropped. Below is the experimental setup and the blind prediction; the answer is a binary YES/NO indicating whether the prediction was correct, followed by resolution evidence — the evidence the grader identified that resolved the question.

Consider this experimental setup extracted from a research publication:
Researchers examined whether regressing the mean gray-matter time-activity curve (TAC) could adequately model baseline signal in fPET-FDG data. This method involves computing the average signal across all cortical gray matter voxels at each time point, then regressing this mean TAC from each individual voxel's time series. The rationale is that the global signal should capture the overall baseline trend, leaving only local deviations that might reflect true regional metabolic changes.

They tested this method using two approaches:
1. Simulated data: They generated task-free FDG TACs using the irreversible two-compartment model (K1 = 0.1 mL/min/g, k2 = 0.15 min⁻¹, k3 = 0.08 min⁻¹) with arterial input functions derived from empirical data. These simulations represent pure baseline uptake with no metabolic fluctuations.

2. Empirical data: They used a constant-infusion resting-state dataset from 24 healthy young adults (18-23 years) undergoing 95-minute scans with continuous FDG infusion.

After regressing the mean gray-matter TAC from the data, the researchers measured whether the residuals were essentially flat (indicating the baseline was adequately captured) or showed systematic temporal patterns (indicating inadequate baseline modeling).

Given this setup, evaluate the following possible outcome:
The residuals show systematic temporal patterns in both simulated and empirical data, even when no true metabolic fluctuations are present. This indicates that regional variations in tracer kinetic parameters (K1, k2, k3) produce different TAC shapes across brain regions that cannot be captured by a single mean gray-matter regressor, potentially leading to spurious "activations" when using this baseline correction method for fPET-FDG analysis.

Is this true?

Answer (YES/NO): NO